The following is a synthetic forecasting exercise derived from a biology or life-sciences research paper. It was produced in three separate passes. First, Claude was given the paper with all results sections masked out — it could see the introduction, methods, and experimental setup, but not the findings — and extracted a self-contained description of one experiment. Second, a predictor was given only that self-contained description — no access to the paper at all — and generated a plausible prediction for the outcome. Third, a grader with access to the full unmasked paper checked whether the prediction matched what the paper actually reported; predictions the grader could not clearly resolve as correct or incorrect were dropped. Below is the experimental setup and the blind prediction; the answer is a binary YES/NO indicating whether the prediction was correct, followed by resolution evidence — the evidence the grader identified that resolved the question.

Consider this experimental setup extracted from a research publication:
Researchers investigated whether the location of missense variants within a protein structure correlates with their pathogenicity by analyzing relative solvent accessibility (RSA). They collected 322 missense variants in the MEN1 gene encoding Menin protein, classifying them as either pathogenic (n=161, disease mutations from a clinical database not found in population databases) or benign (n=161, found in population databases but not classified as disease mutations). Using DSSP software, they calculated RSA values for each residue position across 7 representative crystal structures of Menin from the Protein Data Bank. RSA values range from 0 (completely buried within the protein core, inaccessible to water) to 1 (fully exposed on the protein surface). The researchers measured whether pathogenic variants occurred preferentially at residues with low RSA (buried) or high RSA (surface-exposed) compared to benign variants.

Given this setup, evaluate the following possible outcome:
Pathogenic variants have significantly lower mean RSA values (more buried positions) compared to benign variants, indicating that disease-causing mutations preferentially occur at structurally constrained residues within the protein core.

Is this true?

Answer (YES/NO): YES